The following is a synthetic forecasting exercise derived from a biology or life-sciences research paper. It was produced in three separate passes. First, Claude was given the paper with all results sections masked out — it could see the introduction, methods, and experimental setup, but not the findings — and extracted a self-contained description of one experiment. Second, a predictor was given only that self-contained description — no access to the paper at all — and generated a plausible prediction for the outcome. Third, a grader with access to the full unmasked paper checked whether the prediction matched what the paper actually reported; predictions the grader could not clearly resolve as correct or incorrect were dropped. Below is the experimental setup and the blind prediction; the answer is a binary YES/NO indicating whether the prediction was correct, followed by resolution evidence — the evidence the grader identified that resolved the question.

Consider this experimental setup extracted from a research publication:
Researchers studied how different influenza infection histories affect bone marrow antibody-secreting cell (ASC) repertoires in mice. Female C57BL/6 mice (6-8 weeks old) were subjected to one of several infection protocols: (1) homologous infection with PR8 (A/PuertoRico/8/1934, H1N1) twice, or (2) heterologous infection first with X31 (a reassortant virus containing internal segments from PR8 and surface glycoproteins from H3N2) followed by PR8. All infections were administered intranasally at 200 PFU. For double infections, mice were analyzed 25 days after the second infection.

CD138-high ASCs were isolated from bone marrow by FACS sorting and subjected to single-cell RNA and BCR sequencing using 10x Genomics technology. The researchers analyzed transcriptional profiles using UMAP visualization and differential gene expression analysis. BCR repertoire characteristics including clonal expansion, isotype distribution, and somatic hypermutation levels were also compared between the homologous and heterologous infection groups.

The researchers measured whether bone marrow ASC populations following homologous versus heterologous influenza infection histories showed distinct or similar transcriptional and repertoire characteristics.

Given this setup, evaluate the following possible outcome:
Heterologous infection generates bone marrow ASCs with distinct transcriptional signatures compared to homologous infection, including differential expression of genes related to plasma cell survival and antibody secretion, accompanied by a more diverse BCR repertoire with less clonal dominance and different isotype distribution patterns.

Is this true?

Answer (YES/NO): NO